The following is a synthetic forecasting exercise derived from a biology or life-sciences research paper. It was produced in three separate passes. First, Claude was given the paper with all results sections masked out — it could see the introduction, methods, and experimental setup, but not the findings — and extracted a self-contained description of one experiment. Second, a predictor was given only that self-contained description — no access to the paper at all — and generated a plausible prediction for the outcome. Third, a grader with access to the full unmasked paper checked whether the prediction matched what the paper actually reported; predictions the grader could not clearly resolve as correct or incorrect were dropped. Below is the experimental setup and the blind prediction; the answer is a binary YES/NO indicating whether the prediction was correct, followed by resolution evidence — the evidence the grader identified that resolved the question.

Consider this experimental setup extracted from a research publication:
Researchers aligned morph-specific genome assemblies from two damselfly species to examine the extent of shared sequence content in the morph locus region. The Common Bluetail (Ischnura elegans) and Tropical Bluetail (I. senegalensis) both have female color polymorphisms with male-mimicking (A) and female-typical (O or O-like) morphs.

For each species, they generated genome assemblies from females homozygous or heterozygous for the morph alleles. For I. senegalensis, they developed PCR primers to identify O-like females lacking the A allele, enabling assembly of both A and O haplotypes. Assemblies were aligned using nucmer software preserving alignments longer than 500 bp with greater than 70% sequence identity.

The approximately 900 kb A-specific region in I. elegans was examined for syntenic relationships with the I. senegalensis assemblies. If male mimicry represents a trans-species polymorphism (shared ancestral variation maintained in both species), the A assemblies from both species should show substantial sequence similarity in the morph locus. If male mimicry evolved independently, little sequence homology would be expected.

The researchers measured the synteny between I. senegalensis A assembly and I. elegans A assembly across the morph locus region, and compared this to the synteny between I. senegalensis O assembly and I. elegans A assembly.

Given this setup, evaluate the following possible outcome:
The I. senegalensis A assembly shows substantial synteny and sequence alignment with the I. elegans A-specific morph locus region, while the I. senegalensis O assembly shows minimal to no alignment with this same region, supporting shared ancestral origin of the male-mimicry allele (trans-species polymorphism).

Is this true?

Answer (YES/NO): YES